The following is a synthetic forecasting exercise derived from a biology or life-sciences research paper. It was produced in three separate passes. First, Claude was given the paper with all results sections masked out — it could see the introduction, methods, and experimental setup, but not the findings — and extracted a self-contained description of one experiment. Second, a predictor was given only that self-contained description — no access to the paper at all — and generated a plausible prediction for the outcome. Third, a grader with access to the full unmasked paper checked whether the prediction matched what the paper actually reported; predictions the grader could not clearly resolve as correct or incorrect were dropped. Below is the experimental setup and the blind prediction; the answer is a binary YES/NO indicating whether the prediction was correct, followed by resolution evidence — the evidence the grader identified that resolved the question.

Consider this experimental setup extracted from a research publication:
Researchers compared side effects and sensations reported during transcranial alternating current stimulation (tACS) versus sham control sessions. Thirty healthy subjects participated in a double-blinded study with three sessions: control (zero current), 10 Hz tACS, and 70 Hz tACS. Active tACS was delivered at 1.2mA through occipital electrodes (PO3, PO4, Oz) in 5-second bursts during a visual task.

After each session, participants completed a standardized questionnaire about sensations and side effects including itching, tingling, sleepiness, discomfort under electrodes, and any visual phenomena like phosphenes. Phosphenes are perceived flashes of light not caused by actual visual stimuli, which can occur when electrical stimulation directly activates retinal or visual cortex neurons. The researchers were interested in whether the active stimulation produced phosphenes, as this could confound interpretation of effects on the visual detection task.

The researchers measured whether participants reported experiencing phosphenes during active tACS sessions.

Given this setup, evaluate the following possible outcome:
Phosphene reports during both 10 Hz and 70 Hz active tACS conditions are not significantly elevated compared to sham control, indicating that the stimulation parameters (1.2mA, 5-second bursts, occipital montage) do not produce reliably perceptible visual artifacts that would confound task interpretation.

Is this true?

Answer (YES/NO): YES